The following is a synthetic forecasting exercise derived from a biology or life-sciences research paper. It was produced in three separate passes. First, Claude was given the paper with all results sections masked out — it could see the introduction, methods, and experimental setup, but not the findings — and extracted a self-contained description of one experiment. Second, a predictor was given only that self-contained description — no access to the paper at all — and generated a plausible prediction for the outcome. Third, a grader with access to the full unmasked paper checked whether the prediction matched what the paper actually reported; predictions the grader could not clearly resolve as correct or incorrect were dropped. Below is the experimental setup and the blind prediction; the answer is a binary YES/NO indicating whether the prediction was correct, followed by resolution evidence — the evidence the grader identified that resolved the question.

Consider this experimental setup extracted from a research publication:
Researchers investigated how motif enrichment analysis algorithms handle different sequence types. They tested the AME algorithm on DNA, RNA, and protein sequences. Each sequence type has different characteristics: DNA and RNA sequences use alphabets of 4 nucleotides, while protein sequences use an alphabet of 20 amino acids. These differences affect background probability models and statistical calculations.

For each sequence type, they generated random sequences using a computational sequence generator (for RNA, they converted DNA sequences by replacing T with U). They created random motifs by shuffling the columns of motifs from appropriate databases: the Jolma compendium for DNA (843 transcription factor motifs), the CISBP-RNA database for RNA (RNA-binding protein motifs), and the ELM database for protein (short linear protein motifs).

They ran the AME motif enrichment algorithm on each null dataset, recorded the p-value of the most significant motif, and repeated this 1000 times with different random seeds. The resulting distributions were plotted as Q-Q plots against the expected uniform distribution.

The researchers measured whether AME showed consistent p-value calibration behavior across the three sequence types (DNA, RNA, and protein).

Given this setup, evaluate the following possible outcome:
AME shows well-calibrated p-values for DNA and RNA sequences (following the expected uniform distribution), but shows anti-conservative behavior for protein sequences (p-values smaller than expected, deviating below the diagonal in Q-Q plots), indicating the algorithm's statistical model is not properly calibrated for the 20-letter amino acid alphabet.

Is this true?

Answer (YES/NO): NO